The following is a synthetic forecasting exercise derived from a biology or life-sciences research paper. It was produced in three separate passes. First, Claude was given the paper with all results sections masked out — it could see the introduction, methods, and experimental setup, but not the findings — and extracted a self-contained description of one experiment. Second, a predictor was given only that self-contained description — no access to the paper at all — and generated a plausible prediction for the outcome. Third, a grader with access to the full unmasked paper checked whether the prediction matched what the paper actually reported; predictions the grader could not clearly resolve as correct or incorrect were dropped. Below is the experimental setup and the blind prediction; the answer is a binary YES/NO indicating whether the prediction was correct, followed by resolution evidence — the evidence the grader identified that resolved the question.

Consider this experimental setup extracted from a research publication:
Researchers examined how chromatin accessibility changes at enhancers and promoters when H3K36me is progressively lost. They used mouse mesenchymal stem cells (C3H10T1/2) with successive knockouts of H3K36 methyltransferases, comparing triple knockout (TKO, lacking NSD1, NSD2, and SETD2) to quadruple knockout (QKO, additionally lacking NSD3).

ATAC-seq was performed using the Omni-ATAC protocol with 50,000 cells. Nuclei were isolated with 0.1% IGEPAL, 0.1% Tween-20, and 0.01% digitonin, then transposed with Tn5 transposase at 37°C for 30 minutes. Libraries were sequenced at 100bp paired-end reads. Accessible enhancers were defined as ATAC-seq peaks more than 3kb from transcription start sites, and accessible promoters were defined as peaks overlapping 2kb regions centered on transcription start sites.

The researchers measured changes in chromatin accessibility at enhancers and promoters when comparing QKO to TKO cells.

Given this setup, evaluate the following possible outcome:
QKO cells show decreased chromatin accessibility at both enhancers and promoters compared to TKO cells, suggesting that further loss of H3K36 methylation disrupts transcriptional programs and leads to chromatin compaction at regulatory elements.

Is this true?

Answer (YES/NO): NO